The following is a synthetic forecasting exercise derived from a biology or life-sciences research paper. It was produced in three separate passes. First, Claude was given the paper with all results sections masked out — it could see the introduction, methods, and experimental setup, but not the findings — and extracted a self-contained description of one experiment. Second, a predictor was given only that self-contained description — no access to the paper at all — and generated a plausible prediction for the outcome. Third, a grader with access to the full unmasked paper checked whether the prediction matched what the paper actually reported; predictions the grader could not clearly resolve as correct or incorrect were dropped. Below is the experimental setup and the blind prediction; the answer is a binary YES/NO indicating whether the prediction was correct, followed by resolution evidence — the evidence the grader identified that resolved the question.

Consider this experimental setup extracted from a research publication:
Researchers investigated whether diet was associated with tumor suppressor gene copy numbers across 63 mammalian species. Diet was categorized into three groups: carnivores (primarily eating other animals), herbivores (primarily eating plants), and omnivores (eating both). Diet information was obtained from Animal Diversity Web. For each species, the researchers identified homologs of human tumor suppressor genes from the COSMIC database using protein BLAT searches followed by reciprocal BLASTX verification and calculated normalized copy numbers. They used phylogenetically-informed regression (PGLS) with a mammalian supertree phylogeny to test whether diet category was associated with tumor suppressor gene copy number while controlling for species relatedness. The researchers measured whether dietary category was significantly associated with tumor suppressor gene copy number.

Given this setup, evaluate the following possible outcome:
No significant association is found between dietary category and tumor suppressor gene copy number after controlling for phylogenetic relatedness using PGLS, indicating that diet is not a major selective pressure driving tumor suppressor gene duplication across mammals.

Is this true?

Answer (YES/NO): YES